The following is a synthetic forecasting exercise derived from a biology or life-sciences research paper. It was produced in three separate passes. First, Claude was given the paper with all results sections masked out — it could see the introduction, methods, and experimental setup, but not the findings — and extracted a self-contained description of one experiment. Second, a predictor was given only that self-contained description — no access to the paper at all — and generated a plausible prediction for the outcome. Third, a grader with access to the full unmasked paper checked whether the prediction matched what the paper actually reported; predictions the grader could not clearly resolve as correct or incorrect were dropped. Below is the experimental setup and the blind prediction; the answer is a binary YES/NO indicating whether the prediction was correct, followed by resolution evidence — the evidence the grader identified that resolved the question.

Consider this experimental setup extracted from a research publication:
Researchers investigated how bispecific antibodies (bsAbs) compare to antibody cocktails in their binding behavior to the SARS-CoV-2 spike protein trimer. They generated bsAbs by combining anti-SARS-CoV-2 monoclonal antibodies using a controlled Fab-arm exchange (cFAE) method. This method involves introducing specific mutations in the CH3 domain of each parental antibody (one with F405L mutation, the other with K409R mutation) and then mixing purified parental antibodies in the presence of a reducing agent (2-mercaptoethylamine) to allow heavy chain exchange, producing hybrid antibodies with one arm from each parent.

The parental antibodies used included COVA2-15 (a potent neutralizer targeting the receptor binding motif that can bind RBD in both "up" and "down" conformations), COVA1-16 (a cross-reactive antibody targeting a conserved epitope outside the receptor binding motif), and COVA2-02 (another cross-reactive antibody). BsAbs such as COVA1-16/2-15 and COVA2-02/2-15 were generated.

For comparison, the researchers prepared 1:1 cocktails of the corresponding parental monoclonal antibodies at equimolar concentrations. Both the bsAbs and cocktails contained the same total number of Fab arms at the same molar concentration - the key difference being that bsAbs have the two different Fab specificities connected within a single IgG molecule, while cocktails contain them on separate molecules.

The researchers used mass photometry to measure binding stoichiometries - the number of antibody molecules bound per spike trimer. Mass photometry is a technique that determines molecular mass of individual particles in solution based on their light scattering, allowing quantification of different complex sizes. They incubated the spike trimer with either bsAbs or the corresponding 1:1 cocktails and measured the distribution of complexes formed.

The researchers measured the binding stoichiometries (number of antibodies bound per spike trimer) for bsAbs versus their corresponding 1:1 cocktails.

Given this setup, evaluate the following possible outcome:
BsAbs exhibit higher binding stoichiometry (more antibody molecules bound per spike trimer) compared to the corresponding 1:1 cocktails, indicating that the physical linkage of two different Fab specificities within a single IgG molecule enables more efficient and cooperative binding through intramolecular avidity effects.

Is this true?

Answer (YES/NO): YES